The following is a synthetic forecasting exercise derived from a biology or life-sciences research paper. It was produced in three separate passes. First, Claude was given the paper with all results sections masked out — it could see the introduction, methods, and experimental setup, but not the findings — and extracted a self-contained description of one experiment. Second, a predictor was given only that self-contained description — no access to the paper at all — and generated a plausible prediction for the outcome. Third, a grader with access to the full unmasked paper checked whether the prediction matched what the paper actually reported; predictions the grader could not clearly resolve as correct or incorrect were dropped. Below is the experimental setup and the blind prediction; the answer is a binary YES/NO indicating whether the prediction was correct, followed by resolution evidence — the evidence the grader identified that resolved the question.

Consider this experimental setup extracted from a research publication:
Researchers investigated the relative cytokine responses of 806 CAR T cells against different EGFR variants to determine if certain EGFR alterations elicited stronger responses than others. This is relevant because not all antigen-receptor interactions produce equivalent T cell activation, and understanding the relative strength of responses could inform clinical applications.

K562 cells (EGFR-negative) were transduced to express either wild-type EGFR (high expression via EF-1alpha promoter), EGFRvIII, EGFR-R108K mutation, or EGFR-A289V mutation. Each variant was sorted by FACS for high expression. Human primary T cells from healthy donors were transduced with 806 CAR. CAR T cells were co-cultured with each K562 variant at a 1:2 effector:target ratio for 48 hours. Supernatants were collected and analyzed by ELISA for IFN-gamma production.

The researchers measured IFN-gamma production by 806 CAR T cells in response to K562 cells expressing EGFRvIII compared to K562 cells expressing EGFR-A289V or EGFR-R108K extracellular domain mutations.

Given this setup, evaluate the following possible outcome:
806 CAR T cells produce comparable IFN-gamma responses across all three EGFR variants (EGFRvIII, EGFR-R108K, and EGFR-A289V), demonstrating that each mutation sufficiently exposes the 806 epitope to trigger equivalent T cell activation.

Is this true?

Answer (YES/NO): YES